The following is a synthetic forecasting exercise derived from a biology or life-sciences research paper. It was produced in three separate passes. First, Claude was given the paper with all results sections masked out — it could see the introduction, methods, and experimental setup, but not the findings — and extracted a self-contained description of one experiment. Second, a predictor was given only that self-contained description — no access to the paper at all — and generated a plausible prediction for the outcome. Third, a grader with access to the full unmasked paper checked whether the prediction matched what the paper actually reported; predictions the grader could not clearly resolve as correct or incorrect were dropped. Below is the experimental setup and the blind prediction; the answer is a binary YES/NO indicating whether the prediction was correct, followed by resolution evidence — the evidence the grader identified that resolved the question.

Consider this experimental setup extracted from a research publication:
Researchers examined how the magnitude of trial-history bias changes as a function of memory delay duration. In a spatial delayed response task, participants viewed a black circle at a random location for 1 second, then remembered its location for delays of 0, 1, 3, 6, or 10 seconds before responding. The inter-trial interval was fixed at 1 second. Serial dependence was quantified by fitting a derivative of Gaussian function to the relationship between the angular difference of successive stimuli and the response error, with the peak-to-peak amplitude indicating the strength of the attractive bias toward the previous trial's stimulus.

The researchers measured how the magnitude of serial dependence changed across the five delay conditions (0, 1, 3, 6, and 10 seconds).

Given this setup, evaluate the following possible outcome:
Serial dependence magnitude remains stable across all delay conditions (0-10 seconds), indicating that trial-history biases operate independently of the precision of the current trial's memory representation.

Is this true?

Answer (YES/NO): NO